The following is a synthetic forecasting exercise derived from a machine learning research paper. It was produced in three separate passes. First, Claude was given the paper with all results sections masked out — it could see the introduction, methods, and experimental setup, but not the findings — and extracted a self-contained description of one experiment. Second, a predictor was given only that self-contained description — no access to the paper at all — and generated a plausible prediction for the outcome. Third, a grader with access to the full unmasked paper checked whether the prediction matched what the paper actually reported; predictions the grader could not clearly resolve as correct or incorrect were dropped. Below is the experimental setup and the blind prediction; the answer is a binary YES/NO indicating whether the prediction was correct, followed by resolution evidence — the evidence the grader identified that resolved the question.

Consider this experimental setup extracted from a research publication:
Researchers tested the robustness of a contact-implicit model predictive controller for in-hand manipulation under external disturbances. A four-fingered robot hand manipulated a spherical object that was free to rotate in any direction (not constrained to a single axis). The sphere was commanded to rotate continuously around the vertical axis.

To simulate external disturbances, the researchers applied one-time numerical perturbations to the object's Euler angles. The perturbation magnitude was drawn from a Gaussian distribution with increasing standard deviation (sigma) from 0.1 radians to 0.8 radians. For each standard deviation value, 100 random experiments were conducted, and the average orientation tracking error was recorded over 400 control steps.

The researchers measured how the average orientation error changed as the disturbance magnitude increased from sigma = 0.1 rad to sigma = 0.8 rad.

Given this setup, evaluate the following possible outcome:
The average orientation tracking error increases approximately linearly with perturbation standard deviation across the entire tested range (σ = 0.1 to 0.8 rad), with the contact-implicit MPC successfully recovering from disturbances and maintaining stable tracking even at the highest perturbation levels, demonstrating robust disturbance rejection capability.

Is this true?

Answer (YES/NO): NO